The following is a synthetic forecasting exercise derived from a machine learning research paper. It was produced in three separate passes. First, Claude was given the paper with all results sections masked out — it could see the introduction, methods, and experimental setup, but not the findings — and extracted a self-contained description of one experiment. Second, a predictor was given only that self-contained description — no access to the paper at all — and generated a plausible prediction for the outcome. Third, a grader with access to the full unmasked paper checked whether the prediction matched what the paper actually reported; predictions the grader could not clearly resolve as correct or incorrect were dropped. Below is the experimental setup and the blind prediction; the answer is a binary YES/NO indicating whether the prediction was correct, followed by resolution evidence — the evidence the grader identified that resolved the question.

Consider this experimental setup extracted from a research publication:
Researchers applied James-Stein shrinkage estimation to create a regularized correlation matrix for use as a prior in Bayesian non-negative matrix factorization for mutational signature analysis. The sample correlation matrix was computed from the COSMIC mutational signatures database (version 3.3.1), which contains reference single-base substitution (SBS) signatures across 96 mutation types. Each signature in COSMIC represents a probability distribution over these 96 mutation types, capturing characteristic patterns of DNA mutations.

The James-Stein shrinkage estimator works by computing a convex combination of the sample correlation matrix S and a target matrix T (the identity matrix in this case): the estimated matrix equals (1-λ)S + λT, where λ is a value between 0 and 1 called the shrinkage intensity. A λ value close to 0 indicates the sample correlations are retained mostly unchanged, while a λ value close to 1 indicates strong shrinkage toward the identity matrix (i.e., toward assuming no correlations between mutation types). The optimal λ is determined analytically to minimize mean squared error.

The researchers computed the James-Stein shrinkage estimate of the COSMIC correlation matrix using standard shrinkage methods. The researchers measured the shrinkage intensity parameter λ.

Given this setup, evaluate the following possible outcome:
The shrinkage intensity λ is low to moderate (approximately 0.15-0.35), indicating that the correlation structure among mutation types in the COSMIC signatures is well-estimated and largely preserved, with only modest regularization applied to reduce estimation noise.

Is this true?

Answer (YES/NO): NO